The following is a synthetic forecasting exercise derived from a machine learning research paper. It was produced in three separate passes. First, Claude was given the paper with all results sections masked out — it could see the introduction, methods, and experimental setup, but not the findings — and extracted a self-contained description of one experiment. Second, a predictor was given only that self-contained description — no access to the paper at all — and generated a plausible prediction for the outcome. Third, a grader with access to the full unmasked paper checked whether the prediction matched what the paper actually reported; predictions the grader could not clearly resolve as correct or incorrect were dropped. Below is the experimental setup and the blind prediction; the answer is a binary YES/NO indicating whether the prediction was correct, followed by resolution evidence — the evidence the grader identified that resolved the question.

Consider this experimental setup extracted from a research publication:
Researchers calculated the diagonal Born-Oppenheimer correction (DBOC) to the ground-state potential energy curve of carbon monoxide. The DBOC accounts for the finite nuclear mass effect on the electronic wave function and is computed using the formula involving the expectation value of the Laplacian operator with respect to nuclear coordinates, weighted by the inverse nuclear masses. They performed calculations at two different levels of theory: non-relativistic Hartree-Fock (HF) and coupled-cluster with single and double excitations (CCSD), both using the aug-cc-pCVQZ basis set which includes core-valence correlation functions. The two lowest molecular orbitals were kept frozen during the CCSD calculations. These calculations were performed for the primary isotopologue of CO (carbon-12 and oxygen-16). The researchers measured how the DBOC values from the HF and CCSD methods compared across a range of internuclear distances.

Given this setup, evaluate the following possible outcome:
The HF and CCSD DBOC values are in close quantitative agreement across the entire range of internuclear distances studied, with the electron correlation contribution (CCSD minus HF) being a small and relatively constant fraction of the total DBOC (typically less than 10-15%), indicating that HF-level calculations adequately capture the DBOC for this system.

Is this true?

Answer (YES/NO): NO